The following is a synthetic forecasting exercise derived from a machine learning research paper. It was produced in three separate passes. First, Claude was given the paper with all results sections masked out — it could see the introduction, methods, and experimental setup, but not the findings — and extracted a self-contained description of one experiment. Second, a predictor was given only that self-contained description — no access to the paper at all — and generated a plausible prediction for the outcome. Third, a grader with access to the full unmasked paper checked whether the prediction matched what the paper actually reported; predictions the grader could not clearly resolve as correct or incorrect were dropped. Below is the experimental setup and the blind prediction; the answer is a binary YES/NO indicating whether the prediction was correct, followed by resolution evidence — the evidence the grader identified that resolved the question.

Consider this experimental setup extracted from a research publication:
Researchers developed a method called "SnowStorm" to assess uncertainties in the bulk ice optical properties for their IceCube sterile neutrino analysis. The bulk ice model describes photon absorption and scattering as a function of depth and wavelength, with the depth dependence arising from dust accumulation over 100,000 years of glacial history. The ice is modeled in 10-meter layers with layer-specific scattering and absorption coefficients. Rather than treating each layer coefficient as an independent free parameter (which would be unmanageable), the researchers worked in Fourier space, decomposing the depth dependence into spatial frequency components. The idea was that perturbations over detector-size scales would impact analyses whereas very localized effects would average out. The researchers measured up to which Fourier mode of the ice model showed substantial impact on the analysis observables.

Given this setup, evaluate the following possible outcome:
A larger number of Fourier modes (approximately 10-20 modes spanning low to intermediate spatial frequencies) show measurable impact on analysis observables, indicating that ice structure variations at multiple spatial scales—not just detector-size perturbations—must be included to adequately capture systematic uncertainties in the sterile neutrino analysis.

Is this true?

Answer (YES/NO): NO